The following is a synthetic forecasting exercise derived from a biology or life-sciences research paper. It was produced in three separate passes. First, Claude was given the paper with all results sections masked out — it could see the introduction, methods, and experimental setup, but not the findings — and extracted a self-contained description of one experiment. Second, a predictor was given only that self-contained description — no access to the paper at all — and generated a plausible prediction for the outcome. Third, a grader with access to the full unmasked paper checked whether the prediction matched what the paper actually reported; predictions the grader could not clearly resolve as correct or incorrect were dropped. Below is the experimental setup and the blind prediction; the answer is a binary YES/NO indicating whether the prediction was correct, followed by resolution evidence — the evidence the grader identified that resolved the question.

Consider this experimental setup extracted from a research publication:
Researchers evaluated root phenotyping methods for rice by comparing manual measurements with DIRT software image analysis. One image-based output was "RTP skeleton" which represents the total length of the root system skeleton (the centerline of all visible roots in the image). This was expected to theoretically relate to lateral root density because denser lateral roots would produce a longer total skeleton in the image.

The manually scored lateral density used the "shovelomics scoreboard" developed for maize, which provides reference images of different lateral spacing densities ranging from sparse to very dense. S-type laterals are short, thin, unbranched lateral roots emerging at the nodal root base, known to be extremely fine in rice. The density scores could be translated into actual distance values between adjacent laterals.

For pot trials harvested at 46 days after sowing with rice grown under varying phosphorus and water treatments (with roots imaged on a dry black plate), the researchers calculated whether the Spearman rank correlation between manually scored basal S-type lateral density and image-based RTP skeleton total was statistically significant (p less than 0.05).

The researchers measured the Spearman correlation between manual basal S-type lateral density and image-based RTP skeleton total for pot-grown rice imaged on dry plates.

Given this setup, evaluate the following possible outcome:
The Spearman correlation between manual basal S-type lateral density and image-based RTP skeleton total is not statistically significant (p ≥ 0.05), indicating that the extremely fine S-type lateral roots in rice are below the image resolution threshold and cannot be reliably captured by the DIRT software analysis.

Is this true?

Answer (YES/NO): YES